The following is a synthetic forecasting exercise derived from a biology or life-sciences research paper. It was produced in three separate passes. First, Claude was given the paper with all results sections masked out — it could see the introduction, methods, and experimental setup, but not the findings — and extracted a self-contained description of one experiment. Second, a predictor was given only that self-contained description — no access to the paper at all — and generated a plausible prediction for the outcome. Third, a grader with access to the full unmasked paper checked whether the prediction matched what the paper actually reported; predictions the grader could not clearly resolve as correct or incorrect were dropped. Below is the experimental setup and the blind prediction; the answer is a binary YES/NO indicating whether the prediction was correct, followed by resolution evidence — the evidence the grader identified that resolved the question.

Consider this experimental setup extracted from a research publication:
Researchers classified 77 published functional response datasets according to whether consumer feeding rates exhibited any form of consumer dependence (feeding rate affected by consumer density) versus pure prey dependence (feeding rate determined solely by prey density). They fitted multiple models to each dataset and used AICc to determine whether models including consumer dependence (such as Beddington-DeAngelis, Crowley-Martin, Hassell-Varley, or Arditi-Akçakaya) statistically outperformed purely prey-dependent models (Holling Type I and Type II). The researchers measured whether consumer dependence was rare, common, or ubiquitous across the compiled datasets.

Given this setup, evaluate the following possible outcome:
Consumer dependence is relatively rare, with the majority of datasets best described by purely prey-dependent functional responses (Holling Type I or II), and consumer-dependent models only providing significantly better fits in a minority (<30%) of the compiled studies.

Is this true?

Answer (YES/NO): NO